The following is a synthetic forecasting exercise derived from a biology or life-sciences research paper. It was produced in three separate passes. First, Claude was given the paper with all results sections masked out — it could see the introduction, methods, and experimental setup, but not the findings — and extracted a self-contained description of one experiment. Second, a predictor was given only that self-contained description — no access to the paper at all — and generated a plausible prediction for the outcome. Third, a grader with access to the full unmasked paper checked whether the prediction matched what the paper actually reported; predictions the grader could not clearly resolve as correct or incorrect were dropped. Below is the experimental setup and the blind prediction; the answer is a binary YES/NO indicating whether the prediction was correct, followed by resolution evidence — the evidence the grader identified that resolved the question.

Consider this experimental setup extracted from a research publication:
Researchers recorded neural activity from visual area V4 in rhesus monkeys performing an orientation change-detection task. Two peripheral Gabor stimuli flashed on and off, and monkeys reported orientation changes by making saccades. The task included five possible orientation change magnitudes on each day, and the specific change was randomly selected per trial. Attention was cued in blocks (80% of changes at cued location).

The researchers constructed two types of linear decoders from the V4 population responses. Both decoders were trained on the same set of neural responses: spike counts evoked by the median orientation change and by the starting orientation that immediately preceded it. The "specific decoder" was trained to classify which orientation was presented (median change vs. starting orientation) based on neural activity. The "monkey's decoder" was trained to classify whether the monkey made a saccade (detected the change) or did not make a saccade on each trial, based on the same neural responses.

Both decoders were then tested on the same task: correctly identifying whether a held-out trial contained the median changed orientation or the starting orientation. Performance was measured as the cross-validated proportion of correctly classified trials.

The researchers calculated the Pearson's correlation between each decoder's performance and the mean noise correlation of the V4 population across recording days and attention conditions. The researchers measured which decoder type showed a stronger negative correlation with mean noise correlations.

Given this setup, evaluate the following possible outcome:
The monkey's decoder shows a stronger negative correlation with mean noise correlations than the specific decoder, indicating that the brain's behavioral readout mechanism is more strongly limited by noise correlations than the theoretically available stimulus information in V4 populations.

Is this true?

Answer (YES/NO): YES